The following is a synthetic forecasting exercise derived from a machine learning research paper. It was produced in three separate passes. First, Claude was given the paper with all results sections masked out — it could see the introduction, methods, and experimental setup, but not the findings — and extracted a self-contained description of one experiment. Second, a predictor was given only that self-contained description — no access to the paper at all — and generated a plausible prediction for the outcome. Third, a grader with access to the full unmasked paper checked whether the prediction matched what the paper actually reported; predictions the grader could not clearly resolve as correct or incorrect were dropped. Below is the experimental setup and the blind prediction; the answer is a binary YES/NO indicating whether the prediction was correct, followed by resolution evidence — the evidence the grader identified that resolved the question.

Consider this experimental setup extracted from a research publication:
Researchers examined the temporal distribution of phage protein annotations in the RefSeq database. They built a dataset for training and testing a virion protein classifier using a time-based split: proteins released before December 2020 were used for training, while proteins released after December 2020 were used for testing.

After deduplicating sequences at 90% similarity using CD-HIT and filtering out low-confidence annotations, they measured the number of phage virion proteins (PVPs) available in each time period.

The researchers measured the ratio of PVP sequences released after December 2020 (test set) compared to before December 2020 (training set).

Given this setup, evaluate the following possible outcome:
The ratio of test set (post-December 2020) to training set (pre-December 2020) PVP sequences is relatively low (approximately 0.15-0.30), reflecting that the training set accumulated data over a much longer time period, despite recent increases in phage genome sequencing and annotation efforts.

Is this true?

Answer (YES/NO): YES